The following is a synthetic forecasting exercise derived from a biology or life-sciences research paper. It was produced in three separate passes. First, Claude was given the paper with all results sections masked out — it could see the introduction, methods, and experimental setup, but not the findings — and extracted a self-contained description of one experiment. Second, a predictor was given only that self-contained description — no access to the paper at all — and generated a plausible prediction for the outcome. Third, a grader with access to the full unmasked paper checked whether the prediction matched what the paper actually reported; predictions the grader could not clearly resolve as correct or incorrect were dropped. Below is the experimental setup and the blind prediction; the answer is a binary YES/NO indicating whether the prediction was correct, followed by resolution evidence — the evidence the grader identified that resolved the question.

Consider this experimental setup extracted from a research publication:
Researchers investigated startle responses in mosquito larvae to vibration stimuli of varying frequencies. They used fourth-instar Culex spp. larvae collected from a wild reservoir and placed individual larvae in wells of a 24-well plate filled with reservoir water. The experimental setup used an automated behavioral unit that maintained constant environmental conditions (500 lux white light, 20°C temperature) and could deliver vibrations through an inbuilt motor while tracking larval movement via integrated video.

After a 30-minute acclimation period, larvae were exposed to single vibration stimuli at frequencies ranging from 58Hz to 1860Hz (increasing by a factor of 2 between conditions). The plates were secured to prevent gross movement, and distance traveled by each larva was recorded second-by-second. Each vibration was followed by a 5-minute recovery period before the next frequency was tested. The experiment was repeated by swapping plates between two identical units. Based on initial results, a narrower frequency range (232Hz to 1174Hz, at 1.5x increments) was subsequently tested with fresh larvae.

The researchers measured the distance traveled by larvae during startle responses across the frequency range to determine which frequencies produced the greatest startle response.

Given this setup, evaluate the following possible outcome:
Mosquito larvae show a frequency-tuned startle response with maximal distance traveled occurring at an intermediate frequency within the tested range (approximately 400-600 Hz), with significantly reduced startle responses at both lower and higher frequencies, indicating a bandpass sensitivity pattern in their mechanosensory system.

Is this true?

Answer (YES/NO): NO